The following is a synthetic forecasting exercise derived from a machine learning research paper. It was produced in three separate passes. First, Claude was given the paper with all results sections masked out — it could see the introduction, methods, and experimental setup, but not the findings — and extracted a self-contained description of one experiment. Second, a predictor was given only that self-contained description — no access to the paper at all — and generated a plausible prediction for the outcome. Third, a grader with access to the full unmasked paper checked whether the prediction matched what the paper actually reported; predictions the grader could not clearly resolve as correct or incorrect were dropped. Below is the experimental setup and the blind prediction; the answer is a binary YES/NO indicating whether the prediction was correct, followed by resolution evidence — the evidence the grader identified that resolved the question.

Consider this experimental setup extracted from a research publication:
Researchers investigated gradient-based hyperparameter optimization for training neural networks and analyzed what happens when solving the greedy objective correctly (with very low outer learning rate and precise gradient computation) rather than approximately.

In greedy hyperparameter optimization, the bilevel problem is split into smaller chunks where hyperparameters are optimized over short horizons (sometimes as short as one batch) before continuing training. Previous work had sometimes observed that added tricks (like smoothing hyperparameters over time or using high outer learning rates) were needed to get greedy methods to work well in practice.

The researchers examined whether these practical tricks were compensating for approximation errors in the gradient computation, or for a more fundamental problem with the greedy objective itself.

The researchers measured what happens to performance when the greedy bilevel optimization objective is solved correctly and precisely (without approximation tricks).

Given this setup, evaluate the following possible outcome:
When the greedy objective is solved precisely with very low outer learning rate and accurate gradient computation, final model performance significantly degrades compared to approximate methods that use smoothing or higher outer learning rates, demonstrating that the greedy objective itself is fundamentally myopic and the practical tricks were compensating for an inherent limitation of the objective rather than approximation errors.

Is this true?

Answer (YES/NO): YES